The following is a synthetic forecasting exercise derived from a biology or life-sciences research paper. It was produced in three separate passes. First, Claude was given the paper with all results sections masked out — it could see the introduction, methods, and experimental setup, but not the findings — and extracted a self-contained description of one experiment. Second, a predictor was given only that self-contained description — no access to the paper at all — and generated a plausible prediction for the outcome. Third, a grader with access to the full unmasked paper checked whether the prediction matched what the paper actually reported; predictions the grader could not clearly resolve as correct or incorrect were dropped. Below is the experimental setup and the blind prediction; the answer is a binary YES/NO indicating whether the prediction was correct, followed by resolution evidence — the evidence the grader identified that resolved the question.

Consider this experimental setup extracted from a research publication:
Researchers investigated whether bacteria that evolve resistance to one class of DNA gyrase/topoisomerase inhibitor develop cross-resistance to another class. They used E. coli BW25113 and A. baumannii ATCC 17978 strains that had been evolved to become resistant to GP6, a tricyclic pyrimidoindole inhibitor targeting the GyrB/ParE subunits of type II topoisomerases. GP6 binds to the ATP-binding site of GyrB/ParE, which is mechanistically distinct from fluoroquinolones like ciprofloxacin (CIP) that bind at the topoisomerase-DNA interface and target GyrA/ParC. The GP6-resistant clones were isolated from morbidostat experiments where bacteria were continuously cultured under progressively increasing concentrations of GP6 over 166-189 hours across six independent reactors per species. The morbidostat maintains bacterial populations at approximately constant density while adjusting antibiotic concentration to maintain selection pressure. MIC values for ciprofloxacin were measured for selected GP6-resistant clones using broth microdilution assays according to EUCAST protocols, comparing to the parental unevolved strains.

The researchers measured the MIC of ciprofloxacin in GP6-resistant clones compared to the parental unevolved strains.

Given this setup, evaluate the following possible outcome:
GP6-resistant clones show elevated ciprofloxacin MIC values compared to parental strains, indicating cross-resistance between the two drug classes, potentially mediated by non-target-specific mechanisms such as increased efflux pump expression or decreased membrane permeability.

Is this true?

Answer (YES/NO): YES